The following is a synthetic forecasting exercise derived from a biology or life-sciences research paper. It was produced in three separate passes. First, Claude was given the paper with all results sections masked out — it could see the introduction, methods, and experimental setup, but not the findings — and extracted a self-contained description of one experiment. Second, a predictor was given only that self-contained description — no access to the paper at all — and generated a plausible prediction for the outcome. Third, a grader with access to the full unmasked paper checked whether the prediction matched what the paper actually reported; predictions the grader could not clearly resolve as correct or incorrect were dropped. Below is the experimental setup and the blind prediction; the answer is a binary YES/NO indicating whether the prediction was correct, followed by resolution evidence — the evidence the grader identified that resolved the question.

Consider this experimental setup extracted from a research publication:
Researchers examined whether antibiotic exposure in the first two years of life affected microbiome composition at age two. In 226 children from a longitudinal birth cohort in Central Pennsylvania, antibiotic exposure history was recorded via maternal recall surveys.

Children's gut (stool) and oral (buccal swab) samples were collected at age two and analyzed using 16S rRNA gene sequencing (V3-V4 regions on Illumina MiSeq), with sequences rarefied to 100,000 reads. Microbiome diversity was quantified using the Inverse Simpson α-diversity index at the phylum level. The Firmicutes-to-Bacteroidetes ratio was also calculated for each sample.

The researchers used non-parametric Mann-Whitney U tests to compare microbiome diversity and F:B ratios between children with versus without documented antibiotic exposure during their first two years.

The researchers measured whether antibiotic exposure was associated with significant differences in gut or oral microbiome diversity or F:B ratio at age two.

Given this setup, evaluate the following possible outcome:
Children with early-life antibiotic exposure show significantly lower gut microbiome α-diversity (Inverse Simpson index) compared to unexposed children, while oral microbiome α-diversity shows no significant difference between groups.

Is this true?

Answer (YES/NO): NO